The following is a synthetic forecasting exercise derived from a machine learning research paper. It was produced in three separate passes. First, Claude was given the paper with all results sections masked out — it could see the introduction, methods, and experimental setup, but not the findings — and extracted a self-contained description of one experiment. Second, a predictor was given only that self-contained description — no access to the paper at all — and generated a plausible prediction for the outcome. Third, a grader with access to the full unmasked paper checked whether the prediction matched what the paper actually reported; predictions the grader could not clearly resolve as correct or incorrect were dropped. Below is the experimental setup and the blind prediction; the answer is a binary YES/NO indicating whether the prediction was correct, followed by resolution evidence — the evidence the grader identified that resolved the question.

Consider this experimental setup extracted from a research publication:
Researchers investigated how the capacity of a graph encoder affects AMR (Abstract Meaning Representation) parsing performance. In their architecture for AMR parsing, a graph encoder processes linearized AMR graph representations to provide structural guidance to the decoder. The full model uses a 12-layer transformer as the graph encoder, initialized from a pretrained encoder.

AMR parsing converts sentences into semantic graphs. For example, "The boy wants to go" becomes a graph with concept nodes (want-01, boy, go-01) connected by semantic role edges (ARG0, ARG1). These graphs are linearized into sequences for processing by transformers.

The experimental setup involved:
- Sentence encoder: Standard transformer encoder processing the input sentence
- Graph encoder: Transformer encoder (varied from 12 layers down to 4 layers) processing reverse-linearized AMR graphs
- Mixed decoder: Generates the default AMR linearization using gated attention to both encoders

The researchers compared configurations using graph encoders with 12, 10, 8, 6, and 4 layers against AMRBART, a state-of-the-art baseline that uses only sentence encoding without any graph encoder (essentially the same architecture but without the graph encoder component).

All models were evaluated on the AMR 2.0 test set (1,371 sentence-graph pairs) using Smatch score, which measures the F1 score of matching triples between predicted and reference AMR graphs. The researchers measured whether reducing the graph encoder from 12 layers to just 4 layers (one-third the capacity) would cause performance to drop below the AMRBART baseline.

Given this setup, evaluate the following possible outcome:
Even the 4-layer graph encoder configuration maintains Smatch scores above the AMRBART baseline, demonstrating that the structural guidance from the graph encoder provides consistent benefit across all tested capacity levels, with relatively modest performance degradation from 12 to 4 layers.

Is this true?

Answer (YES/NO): YES